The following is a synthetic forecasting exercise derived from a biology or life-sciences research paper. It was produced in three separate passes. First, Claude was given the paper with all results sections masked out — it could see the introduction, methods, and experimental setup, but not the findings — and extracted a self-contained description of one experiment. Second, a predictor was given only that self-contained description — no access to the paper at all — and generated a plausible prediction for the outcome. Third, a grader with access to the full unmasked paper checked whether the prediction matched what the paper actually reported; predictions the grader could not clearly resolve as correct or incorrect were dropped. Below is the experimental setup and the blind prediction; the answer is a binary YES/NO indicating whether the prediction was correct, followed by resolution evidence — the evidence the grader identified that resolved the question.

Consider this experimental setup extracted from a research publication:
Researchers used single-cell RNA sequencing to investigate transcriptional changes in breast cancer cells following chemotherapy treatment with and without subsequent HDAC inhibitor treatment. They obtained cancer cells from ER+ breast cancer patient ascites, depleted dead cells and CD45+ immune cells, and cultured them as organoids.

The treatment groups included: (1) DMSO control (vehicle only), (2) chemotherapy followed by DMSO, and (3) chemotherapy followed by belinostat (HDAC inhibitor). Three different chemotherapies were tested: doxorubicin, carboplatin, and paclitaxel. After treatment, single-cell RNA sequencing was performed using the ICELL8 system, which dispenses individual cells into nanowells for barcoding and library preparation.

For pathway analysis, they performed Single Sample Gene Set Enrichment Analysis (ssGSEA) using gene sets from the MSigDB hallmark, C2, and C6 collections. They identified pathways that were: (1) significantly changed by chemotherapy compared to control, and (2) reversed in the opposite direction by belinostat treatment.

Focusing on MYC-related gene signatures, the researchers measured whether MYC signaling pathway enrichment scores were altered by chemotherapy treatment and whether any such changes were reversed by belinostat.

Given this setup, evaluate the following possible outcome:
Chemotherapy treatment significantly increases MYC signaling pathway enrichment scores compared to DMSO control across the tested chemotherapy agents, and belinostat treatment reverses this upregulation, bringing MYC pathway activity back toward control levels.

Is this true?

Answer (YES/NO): NO